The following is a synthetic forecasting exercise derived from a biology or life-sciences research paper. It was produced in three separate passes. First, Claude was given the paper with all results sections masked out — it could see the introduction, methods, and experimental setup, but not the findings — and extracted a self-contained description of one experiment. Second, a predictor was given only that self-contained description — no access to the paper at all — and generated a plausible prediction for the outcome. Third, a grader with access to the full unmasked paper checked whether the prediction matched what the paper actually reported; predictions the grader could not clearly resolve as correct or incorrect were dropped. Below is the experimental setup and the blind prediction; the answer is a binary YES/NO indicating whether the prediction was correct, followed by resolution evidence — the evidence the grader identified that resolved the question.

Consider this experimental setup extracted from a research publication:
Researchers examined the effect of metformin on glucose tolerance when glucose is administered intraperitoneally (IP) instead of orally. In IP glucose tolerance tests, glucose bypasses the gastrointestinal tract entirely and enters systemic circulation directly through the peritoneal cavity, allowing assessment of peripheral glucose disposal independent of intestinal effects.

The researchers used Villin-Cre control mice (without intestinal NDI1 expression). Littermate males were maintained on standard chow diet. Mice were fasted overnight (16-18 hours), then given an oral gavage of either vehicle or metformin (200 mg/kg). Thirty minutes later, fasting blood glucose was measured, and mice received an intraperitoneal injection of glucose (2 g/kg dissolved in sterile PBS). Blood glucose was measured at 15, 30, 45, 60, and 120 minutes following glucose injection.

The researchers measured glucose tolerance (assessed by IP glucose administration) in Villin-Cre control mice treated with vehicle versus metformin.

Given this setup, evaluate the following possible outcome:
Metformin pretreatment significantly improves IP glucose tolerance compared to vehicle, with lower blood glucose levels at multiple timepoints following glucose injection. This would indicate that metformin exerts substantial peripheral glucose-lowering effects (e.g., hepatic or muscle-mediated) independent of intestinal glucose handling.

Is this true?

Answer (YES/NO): YES